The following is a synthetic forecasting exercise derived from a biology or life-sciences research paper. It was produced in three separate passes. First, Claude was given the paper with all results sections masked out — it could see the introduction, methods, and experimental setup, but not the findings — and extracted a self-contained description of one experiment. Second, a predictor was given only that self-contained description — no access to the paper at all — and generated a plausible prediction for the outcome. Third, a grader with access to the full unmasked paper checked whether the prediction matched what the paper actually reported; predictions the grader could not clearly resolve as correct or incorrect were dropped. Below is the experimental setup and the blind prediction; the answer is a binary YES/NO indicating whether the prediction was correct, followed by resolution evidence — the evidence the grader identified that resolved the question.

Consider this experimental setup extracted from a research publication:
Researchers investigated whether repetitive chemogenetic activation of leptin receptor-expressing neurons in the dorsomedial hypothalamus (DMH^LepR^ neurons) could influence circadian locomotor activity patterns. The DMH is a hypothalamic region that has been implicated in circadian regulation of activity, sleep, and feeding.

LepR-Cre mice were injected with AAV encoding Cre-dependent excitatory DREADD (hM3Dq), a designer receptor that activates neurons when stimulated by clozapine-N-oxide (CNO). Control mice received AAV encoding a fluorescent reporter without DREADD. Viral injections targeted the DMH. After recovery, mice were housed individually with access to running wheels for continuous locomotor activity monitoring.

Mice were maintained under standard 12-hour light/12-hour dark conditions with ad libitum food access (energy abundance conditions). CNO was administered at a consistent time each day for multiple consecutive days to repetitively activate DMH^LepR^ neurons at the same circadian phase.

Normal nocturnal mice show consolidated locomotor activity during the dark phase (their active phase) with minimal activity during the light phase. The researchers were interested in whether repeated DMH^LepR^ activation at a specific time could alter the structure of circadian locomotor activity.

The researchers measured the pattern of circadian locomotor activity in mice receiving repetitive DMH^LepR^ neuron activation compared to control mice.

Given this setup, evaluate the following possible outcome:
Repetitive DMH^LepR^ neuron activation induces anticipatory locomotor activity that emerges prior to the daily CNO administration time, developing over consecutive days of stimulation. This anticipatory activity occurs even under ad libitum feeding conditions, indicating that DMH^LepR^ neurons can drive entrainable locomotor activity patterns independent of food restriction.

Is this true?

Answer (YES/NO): NO